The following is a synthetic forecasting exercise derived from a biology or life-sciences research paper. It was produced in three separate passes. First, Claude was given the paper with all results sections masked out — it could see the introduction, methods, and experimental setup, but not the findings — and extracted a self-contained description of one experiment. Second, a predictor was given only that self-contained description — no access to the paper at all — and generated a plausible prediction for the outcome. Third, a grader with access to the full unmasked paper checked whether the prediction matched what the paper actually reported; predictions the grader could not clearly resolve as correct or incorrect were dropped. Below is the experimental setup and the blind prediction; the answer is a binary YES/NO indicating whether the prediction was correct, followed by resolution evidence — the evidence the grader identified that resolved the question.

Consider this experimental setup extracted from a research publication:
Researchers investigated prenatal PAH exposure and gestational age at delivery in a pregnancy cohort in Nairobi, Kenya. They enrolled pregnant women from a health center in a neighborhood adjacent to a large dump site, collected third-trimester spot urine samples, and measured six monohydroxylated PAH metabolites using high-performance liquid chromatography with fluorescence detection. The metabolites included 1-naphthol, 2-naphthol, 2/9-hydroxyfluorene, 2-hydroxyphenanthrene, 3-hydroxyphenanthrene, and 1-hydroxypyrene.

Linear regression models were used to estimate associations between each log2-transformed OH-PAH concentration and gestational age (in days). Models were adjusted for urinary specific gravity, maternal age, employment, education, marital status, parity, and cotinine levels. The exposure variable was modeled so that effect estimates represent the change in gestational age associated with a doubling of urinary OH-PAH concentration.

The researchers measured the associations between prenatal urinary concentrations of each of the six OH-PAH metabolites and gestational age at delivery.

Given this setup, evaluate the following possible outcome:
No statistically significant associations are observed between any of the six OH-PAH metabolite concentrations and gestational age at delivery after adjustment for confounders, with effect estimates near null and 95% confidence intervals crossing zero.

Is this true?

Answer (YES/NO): NO